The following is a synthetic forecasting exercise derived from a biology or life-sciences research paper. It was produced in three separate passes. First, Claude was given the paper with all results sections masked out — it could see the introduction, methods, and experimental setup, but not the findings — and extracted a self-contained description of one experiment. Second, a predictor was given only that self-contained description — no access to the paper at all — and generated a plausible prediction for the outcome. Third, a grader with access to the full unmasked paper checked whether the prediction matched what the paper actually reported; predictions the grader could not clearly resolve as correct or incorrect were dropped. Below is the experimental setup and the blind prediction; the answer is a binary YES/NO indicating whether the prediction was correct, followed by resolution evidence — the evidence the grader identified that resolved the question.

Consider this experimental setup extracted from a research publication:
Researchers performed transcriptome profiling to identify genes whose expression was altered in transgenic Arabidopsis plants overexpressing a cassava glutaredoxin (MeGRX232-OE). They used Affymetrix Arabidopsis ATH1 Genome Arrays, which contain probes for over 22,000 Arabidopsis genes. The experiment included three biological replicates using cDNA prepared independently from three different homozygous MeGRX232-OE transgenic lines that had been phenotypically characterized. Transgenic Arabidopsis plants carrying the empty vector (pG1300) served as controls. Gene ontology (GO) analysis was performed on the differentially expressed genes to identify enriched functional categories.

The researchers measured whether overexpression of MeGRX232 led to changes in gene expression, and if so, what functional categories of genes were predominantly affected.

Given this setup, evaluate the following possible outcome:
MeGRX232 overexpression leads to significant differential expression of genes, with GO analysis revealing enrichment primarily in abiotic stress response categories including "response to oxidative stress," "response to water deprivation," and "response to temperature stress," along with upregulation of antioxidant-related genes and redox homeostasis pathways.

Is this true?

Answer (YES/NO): NO